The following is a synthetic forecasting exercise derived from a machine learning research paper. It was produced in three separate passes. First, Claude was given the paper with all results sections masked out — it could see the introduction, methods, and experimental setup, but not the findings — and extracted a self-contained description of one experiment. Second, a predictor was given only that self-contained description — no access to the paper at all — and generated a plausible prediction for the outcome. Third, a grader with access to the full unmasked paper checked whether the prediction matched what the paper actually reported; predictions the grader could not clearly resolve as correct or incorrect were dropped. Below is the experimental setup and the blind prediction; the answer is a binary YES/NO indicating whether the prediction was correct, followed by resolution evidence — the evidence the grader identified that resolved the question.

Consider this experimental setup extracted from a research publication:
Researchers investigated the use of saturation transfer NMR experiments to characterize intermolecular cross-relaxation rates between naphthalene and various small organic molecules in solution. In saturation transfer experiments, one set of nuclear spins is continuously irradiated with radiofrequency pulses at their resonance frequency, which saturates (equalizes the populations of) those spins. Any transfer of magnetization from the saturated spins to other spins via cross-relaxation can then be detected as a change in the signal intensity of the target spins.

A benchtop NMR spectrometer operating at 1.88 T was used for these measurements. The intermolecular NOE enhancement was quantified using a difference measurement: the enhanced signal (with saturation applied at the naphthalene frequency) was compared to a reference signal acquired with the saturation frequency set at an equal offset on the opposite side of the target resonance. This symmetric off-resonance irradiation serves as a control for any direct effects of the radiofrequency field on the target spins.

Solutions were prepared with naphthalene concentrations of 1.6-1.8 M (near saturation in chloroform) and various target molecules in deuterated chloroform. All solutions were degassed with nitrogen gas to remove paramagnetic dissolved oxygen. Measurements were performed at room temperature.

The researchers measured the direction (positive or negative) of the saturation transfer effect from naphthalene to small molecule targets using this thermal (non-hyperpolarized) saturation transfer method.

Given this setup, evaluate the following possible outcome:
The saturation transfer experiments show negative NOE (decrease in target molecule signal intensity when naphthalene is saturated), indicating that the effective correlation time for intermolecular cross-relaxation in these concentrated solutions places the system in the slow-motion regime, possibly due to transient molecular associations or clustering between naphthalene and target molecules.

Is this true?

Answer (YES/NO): NO